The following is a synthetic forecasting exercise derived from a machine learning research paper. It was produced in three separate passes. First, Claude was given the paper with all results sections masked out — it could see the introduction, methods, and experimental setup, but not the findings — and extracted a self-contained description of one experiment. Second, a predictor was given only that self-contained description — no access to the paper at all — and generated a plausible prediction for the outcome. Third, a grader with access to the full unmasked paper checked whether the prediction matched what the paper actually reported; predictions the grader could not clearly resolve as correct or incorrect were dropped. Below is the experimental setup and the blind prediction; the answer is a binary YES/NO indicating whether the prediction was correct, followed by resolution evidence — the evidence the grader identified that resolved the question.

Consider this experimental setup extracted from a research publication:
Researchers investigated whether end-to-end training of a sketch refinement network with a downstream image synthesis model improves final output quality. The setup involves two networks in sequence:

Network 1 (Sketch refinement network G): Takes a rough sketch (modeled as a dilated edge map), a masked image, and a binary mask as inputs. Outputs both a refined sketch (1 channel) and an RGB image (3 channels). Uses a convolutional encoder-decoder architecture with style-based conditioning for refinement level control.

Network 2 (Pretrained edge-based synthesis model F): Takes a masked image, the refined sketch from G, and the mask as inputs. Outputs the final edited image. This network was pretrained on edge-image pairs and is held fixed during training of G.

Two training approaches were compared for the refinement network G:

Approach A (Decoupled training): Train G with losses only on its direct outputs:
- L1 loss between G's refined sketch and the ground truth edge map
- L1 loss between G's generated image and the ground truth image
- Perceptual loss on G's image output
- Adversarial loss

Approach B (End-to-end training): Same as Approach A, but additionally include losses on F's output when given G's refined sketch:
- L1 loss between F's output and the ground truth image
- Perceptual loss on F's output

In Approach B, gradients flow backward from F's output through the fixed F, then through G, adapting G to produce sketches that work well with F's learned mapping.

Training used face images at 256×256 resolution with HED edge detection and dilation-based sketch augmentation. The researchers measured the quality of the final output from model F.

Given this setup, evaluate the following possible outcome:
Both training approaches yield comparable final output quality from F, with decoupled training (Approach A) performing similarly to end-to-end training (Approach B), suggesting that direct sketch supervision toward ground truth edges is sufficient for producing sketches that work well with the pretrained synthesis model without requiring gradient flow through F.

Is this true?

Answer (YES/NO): NO